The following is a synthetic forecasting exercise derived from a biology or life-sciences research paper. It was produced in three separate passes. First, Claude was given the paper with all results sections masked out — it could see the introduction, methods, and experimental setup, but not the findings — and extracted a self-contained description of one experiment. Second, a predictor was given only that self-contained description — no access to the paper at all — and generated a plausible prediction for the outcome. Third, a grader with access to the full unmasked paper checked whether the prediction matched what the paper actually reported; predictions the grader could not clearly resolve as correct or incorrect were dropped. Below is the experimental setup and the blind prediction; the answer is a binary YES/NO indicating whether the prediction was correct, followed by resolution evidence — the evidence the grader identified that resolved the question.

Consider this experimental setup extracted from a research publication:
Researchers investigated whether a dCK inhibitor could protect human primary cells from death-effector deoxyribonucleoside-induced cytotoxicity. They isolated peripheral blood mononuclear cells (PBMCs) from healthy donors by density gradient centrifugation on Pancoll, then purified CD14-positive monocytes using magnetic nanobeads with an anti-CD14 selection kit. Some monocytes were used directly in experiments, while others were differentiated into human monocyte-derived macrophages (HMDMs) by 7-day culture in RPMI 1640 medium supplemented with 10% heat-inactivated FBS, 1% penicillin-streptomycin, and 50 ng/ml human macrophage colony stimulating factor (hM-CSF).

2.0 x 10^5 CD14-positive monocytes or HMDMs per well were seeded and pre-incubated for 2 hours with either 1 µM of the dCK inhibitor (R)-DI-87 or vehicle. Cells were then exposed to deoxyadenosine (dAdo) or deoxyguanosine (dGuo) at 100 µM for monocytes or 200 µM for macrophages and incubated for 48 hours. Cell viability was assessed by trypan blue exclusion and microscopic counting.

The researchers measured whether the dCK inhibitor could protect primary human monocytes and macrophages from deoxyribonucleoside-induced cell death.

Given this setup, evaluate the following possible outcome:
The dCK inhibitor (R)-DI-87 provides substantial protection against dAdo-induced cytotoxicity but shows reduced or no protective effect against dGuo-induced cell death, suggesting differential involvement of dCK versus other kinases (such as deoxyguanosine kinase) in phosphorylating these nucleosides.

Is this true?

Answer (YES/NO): NO